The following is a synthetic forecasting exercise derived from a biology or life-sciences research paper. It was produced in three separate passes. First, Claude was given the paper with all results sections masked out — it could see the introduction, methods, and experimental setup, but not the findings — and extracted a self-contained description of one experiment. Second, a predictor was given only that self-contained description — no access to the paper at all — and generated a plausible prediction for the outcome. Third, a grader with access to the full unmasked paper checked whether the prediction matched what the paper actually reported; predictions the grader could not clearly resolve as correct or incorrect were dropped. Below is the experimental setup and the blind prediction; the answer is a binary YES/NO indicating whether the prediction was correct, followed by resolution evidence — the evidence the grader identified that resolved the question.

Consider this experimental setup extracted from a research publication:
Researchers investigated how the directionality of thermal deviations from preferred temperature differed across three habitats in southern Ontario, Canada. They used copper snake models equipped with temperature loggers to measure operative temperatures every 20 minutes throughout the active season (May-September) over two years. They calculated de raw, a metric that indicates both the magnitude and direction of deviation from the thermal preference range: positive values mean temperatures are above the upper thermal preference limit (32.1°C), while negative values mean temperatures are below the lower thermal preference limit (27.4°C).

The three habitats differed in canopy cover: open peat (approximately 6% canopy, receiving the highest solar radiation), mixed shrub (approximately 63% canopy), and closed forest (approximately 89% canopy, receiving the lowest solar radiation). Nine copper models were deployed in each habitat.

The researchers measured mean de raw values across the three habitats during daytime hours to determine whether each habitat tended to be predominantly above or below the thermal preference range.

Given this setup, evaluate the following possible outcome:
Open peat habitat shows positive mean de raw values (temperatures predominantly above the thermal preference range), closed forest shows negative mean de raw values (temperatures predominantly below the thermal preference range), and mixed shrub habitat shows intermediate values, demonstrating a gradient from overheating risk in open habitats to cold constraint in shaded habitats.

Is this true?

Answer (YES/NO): NO